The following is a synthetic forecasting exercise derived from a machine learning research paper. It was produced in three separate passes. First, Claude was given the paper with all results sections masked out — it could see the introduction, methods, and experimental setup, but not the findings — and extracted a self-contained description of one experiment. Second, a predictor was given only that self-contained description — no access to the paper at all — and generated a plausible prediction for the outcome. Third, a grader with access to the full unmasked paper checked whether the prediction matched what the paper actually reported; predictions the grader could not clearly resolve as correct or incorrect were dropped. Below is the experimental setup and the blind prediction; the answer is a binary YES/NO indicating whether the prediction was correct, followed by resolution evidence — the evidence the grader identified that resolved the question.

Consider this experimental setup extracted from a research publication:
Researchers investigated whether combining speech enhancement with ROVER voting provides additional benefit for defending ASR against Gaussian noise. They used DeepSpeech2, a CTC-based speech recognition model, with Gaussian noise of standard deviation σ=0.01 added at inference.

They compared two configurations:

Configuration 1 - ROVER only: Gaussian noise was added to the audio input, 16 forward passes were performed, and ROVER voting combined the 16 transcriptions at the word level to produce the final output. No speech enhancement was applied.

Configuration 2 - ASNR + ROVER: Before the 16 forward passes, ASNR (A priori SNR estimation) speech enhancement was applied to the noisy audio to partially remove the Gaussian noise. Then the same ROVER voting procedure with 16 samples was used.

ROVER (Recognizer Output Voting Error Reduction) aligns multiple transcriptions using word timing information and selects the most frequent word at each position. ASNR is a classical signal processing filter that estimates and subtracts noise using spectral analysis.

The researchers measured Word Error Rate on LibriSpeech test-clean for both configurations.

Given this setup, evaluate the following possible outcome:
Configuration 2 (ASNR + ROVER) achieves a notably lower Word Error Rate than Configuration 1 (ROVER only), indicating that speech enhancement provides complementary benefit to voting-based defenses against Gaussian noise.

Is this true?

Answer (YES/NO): YES